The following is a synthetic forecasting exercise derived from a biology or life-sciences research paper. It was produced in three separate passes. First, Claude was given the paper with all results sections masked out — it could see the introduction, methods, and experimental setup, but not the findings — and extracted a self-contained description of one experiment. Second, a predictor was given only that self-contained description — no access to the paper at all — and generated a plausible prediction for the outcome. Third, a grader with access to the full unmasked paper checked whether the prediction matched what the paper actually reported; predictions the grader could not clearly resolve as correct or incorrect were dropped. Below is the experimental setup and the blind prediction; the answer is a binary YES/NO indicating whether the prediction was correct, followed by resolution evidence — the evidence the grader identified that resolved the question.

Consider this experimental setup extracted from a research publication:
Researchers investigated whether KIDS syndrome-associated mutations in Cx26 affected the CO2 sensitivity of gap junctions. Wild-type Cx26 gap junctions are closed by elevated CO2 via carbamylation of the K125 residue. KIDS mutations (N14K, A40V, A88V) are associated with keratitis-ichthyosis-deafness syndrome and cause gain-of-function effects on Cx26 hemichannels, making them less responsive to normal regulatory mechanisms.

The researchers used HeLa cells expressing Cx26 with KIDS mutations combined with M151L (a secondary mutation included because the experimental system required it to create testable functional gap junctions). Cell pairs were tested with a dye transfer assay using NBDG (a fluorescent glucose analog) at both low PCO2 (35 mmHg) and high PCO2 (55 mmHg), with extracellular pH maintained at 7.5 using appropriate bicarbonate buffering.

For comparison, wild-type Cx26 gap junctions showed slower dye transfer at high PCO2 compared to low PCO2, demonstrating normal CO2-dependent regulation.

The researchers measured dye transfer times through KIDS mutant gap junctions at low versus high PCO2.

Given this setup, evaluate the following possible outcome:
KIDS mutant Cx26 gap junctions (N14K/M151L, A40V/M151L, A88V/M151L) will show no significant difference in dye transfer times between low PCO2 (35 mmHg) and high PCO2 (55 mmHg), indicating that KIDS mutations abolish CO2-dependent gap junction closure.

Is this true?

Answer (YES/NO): NO